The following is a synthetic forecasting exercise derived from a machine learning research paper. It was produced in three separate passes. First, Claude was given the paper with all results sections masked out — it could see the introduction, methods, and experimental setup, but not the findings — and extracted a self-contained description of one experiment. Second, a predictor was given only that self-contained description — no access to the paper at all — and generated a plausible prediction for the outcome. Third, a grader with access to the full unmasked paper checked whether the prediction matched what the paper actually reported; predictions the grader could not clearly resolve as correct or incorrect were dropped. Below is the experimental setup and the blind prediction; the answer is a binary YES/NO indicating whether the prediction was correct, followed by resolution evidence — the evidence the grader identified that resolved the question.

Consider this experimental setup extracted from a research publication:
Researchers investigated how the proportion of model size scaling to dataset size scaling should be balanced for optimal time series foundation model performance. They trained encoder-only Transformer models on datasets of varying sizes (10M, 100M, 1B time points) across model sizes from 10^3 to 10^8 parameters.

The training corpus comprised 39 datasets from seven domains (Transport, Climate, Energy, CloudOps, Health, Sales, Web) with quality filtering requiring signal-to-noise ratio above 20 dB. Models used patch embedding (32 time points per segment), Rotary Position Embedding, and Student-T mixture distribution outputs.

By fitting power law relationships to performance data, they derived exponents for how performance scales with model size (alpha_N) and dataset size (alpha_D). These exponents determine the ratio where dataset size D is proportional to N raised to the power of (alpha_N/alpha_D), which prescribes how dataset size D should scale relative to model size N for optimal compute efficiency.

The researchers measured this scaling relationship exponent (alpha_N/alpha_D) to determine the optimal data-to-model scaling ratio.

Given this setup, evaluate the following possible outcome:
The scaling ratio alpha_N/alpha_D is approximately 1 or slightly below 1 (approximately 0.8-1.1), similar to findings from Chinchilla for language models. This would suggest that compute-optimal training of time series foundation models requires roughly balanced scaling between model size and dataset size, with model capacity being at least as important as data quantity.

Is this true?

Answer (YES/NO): YES